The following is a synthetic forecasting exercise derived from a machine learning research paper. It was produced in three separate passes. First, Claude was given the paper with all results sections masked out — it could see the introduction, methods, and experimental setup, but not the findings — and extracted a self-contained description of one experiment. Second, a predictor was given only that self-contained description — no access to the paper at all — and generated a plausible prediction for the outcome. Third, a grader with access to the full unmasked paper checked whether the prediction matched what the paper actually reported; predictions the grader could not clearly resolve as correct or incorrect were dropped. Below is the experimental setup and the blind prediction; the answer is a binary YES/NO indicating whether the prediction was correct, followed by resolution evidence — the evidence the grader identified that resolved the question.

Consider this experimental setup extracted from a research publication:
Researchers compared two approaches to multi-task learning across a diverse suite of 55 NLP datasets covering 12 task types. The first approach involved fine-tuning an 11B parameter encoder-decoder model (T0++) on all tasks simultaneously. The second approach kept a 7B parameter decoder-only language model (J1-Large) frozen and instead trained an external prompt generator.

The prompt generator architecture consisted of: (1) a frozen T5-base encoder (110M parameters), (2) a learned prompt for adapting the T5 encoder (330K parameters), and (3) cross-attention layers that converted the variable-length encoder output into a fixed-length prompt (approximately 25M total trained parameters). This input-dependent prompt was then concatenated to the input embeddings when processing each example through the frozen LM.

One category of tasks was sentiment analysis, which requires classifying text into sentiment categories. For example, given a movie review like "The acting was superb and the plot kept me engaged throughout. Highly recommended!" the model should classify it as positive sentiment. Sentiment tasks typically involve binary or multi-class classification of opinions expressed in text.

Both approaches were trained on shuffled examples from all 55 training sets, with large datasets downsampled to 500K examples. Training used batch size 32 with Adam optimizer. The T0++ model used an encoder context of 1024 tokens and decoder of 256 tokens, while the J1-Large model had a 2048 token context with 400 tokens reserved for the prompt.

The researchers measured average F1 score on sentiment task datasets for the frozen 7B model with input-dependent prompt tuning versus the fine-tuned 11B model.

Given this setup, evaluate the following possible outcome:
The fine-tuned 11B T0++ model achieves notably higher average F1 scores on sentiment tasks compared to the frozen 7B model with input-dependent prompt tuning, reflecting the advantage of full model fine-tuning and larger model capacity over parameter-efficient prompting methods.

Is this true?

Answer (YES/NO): NO